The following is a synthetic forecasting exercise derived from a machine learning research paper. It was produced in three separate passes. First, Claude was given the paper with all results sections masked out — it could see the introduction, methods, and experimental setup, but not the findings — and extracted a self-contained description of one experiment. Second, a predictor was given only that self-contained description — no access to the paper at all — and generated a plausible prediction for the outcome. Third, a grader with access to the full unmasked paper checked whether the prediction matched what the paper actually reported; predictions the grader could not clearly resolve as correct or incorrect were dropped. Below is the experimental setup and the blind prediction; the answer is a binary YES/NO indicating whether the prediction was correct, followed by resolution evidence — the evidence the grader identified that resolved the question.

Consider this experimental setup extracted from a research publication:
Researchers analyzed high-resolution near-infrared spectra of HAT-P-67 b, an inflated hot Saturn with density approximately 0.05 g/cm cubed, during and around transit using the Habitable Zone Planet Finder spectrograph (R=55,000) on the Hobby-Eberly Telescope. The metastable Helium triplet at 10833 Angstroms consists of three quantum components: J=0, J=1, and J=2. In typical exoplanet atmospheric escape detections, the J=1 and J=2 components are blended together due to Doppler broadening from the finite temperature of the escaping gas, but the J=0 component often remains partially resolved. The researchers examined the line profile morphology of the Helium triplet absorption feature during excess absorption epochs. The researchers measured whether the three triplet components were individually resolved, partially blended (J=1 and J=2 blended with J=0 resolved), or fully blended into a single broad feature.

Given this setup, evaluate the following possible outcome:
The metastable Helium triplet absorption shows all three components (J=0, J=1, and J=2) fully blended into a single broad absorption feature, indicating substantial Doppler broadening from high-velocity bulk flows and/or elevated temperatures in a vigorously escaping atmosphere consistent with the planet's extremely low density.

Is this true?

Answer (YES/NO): YES